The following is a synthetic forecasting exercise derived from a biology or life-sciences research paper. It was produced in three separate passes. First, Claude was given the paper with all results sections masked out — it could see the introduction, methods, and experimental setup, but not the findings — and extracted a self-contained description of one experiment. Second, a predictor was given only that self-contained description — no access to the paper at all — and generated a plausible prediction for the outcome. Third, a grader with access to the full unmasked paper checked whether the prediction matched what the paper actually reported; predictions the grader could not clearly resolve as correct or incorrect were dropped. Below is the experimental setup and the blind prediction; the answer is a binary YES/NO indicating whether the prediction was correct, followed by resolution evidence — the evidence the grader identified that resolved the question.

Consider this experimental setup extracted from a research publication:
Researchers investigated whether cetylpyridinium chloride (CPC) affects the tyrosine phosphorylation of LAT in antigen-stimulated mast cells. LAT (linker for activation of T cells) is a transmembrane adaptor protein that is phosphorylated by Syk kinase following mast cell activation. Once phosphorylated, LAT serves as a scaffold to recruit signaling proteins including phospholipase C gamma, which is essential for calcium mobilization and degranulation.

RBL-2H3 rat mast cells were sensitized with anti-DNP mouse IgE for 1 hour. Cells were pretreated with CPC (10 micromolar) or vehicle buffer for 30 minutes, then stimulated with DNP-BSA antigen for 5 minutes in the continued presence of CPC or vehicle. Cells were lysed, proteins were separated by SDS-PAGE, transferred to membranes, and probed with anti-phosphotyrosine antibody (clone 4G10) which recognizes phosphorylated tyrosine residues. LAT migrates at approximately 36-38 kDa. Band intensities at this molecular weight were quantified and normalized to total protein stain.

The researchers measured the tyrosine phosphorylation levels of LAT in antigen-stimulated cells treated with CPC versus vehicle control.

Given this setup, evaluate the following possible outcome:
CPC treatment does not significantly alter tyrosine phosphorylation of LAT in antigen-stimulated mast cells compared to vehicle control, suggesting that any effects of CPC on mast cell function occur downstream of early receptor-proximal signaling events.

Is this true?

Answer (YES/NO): NO